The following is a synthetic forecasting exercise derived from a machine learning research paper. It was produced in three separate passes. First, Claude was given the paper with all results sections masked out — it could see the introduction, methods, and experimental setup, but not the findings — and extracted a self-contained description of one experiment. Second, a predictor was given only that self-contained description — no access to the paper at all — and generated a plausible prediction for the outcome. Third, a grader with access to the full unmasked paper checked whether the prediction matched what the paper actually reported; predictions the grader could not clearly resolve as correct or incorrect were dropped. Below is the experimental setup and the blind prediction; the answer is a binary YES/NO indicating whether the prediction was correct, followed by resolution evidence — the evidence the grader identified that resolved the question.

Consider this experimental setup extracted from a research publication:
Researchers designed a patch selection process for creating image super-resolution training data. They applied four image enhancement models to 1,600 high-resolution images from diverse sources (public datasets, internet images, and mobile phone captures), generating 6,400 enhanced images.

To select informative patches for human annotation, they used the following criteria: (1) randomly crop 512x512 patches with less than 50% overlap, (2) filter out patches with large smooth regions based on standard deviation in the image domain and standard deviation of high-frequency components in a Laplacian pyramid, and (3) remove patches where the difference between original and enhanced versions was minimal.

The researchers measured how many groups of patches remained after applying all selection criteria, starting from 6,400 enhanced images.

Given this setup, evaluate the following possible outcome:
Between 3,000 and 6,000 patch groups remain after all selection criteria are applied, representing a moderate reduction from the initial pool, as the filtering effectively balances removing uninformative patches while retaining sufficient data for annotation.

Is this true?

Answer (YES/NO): NO